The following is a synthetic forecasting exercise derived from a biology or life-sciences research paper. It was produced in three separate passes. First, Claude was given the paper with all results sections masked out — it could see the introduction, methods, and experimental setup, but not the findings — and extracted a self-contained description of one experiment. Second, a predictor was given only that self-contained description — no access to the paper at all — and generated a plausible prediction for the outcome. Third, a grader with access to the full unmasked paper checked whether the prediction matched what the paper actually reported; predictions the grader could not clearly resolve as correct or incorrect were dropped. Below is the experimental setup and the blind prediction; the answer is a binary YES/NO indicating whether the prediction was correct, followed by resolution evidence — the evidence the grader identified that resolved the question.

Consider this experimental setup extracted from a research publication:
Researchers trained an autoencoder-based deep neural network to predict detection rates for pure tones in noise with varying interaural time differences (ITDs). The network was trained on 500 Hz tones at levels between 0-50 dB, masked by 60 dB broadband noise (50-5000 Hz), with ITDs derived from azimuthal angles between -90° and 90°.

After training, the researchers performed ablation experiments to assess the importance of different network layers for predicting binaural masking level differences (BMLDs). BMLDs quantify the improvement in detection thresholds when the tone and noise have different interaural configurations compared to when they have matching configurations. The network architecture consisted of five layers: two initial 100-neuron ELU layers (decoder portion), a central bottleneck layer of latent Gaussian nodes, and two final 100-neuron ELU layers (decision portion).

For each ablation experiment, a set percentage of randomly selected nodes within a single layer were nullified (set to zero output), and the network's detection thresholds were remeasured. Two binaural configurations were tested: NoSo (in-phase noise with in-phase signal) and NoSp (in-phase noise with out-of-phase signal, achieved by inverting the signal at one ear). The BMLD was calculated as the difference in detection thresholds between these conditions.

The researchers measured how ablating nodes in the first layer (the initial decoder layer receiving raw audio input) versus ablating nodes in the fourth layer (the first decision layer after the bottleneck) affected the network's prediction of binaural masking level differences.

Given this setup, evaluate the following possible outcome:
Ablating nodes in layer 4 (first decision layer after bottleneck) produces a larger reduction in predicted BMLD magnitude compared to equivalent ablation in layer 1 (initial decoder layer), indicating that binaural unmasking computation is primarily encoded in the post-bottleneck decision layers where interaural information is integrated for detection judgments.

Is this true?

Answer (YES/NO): NO